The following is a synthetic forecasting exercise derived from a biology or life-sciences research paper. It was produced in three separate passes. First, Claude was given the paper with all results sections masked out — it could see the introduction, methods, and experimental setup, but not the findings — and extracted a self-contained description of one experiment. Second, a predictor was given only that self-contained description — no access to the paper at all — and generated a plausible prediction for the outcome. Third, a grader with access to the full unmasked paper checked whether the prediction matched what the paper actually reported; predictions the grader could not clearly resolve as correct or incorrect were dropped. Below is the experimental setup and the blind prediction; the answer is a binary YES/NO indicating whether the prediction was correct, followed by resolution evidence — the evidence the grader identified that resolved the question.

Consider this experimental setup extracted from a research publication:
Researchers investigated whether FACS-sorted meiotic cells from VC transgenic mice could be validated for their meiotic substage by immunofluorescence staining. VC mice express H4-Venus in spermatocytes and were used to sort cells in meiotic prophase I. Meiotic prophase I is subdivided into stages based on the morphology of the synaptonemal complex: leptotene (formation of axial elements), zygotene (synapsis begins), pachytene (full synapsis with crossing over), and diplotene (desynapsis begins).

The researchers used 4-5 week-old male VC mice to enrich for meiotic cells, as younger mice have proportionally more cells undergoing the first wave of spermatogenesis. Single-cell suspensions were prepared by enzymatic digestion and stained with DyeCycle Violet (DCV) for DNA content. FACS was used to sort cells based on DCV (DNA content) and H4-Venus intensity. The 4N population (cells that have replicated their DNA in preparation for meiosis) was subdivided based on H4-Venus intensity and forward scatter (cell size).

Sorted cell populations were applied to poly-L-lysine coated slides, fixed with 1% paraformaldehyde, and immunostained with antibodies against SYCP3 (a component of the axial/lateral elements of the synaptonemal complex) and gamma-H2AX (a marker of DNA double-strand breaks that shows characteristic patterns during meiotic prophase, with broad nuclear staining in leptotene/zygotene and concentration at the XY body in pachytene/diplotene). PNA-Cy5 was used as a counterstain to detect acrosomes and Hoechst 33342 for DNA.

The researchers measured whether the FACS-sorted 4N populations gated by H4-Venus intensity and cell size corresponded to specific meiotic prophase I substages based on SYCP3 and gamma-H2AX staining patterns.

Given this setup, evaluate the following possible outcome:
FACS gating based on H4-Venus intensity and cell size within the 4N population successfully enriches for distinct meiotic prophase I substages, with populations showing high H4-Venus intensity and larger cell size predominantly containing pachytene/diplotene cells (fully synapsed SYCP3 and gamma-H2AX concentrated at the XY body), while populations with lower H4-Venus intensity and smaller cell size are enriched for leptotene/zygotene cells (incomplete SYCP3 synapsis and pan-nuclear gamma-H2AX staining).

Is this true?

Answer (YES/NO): NO